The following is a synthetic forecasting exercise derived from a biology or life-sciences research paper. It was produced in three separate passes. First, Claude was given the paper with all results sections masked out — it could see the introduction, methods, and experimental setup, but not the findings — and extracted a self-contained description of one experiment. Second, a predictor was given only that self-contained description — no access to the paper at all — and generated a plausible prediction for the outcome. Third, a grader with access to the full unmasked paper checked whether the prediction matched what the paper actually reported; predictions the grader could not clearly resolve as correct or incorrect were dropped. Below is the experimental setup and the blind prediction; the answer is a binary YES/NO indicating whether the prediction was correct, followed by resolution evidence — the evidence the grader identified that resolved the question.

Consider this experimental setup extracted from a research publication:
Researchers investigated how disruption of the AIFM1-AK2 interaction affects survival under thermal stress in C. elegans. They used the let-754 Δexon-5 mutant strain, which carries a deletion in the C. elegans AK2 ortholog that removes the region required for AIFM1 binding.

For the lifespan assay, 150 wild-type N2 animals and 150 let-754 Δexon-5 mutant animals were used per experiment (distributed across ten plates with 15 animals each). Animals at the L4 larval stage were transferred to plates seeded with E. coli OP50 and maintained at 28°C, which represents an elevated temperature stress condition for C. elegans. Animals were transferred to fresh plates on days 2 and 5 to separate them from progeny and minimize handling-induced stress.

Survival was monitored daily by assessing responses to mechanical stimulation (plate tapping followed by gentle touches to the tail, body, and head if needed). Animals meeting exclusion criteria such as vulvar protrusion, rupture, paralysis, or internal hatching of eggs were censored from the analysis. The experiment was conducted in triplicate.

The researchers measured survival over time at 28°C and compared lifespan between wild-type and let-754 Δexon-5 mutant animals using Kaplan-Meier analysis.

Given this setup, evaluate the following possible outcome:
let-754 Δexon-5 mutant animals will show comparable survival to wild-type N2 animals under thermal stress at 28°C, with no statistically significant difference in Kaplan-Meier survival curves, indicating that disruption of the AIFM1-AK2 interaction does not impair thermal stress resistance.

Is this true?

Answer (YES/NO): NO